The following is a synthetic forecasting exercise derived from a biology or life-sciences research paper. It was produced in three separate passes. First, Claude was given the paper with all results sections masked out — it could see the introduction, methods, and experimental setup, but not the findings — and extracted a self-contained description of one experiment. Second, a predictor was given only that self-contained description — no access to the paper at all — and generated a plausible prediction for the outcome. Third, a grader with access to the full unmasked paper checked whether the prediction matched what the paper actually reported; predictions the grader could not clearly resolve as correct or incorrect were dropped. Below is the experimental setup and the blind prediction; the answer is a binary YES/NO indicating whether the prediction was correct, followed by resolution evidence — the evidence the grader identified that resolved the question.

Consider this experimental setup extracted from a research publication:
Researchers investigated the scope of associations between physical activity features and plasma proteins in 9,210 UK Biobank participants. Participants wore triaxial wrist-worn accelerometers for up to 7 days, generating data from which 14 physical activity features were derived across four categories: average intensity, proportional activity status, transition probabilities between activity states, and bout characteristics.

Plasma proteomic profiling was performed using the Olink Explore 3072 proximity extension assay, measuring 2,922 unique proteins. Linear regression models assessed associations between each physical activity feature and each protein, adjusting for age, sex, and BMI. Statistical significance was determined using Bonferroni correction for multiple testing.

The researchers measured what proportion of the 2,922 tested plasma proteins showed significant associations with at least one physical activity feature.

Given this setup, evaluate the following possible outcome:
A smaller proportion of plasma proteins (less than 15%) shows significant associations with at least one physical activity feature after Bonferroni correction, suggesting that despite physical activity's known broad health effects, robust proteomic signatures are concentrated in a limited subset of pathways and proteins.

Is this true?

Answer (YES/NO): NO